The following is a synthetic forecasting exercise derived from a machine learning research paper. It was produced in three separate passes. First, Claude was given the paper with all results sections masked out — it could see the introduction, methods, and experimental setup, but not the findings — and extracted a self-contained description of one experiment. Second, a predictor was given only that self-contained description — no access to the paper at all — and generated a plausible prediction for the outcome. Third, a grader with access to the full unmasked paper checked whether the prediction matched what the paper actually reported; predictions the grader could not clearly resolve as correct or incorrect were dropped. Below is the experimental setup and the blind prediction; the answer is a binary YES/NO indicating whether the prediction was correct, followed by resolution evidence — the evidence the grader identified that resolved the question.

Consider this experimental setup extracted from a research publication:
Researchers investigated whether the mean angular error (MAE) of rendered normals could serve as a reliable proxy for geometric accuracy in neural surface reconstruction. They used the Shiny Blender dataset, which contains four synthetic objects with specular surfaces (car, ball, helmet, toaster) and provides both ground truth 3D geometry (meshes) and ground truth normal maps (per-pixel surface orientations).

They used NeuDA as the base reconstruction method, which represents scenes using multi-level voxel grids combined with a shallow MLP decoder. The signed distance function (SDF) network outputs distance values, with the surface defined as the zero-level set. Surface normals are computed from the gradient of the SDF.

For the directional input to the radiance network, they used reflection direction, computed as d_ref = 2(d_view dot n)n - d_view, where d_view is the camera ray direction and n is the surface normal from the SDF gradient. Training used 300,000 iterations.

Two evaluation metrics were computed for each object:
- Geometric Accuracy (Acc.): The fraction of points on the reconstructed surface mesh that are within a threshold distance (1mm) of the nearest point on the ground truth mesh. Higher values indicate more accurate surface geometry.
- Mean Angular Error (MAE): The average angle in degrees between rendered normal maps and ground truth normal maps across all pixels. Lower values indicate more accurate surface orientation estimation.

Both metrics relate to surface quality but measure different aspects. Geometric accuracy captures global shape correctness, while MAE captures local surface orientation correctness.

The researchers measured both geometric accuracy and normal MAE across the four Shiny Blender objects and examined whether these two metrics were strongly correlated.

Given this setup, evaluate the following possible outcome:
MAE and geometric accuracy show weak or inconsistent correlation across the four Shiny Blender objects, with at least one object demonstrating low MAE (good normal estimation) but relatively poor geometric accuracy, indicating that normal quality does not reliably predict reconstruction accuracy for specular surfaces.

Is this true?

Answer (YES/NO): NO